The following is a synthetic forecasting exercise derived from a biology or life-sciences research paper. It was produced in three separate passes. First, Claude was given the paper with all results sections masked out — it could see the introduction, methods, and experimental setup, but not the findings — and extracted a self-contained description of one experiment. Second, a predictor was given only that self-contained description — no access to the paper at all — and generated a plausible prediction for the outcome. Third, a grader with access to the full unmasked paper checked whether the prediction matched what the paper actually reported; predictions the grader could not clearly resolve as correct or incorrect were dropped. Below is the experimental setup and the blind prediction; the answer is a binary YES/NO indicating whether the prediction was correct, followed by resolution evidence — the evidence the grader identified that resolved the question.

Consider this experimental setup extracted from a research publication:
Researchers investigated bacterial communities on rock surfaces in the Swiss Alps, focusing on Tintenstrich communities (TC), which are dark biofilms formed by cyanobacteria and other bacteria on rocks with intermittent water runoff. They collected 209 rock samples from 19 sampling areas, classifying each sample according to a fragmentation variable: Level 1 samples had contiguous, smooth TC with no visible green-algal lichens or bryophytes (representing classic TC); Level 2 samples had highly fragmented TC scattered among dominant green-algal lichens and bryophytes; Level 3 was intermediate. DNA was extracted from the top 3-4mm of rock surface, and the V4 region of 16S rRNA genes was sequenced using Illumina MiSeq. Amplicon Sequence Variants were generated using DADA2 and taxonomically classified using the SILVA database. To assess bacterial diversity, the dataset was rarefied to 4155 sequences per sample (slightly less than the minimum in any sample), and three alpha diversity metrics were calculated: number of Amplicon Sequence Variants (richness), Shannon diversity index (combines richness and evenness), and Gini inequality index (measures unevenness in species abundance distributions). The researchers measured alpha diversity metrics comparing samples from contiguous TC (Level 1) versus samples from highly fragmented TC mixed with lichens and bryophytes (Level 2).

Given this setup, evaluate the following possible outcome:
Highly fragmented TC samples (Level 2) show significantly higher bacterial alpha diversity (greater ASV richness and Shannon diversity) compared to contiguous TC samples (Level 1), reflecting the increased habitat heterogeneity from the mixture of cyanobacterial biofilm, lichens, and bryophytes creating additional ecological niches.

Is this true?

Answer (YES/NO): NO